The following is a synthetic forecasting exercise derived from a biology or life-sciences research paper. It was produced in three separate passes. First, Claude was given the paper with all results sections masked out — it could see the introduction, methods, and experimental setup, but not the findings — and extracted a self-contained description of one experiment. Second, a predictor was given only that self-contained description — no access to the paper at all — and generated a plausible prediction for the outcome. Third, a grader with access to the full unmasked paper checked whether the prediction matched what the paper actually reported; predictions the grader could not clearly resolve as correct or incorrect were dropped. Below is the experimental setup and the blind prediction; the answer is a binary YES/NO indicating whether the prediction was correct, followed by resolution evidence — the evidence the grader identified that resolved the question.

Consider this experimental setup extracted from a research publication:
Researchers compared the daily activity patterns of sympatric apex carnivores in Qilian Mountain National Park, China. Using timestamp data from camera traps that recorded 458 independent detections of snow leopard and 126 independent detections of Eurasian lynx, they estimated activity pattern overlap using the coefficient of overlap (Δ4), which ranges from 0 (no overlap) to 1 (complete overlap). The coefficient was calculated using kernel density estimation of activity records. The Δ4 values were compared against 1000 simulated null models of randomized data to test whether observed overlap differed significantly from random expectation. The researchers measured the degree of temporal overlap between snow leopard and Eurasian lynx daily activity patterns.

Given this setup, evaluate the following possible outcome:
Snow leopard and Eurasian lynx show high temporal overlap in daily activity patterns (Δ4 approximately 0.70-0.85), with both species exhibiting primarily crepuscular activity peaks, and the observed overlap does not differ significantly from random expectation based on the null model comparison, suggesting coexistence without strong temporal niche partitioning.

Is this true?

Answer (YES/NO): NO